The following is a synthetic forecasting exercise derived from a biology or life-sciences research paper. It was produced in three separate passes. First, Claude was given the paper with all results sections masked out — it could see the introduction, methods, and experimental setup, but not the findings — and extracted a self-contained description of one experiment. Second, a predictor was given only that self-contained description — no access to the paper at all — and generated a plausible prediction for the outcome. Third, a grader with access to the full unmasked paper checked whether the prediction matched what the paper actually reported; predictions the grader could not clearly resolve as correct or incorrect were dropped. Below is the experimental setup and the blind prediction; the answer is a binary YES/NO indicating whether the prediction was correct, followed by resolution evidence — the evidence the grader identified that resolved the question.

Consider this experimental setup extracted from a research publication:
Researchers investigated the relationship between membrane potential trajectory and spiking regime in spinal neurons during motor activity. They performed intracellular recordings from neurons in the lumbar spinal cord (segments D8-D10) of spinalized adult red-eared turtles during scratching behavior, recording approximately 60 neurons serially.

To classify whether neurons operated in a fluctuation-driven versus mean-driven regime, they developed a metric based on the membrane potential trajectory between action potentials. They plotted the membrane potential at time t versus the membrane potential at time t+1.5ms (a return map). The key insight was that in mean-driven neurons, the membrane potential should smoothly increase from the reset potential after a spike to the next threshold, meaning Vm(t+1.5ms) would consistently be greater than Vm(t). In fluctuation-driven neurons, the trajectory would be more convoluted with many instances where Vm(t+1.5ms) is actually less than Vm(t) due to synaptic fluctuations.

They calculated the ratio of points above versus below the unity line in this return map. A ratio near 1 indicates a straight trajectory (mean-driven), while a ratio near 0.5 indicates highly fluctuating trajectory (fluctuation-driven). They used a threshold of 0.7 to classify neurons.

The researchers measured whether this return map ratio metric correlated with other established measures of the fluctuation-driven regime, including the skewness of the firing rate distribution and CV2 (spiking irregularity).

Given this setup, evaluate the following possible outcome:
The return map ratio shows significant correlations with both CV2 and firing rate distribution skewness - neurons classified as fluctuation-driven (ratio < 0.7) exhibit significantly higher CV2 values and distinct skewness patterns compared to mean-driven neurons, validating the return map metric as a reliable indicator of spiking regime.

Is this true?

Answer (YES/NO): YES